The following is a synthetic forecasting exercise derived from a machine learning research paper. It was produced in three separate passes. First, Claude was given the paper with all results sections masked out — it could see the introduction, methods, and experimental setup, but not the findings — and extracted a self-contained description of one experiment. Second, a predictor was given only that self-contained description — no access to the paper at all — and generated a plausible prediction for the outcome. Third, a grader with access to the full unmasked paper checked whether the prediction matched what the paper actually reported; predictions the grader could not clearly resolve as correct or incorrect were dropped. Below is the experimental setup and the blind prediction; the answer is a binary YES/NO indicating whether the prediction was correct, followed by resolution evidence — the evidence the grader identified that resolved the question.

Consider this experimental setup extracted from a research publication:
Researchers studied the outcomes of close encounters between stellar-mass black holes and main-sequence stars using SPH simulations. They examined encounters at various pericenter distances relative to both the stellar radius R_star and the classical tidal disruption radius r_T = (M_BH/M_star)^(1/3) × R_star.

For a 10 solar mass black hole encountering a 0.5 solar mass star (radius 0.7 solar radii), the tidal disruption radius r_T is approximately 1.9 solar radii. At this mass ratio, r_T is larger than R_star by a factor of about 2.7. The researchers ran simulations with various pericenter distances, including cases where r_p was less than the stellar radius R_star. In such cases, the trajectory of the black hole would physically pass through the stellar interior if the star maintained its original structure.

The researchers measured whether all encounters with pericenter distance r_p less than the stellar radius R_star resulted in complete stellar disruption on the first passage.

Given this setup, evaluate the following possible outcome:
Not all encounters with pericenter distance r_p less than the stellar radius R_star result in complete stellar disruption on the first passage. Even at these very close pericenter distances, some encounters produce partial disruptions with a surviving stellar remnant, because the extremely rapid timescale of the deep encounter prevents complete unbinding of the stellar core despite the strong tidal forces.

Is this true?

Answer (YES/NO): YES